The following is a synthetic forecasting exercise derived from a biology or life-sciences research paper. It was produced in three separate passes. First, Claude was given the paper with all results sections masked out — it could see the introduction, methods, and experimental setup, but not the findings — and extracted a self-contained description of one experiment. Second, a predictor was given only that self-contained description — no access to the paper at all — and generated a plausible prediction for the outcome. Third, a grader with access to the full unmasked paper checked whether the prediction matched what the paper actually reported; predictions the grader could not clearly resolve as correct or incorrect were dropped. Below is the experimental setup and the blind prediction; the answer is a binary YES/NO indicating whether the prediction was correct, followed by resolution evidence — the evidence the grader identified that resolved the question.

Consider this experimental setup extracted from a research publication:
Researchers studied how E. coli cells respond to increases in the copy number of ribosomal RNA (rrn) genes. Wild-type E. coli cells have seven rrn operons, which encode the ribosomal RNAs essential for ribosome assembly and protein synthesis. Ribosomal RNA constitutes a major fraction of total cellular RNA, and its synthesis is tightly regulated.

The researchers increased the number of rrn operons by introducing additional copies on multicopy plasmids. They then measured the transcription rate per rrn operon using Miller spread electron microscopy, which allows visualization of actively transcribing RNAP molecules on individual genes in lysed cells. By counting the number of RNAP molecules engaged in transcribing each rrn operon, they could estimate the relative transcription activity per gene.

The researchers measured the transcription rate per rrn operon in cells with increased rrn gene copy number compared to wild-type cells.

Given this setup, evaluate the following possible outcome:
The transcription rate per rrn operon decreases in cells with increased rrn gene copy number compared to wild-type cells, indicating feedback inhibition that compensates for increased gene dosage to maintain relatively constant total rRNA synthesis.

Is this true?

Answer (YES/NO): YES